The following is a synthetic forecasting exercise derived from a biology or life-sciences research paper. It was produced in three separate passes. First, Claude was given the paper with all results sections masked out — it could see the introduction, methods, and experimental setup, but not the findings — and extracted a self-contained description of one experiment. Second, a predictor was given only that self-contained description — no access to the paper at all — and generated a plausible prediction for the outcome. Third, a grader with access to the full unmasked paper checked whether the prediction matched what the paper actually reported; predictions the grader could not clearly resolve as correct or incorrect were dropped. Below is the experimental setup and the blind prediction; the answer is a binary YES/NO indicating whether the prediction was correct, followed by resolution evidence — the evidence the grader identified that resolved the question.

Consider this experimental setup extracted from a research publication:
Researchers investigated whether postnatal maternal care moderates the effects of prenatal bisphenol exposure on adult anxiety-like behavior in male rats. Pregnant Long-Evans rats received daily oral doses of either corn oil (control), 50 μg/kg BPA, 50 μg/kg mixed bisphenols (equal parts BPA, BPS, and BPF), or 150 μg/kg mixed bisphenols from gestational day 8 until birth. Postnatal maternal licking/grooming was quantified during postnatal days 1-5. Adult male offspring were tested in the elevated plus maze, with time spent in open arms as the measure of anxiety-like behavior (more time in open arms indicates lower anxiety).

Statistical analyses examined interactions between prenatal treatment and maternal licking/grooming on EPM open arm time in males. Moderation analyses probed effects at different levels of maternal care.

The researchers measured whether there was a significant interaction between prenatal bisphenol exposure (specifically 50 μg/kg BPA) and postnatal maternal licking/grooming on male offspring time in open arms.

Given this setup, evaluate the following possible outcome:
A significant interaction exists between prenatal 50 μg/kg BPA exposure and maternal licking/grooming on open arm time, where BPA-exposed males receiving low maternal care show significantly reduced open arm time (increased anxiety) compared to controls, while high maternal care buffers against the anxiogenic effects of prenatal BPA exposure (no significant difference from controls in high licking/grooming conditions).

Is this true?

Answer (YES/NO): NO